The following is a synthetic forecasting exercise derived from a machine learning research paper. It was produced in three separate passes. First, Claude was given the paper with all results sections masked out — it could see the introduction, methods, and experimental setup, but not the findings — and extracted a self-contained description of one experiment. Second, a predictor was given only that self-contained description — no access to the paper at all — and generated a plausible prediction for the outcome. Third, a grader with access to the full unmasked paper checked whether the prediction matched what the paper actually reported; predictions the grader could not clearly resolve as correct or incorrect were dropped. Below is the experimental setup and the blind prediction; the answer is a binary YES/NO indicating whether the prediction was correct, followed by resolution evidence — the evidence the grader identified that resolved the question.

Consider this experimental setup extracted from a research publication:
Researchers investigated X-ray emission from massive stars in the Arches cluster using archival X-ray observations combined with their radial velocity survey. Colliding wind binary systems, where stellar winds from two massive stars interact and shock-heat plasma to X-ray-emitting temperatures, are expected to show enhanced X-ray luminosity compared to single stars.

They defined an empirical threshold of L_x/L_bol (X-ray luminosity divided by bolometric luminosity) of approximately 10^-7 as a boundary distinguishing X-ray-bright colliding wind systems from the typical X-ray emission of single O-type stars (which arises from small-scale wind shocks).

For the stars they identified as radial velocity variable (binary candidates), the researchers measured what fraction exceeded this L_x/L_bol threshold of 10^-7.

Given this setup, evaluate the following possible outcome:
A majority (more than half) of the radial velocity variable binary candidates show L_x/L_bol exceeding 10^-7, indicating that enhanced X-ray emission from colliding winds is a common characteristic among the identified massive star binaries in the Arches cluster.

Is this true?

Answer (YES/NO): YES